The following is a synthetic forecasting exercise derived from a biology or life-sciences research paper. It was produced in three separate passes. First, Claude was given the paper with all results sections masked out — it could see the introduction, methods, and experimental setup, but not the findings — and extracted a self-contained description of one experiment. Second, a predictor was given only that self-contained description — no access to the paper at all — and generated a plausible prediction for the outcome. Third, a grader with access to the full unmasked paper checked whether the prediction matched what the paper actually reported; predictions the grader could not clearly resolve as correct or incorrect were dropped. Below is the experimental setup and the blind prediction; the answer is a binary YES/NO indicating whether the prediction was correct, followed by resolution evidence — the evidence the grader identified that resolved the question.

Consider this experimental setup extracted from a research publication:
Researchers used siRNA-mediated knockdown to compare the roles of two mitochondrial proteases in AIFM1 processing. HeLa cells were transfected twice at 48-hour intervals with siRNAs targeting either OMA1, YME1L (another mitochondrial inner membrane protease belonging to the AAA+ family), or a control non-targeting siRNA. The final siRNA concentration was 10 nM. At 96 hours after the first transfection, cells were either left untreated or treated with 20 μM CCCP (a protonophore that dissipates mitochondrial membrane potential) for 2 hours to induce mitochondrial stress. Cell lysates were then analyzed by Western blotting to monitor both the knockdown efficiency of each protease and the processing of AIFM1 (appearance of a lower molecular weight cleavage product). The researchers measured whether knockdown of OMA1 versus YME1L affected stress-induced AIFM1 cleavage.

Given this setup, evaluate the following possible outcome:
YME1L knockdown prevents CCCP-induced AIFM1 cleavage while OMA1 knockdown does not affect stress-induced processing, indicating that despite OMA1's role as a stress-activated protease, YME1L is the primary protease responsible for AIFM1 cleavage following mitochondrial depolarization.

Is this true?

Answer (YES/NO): NO